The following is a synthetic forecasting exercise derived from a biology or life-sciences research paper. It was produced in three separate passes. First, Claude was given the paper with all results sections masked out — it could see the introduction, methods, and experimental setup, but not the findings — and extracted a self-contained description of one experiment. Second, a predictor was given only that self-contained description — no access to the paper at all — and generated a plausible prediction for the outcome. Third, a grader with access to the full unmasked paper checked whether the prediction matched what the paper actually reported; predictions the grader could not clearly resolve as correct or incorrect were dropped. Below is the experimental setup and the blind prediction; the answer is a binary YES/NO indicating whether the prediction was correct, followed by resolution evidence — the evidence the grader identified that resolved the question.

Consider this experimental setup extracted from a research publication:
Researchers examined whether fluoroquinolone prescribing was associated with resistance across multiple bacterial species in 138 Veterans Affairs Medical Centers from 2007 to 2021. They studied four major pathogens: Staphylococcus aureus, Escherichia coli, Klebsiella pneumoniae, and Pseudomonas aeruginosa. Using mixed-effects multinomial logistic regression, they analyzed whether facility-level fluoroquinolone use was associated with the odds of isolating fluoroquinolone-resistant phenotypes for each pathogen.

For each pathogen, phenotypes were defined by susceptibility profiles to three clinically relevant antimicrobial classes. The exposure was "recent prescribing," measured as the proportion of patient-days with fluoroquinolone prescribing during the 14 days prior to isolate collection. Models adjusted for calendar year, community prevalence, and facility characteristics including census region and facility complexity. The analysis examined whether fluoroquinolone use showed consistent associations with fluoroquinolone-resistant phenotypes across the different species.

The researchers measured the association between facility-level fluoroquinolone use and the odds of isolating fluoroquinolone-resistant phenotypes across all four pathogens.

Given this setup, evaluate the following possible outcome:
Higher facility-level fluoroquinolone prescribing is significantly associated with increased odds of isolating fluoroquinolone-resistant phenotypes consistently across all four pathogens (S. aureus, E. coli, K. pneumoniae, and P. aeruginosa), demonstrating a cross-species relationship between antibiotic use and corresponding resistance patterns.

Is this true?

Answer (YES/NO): YES